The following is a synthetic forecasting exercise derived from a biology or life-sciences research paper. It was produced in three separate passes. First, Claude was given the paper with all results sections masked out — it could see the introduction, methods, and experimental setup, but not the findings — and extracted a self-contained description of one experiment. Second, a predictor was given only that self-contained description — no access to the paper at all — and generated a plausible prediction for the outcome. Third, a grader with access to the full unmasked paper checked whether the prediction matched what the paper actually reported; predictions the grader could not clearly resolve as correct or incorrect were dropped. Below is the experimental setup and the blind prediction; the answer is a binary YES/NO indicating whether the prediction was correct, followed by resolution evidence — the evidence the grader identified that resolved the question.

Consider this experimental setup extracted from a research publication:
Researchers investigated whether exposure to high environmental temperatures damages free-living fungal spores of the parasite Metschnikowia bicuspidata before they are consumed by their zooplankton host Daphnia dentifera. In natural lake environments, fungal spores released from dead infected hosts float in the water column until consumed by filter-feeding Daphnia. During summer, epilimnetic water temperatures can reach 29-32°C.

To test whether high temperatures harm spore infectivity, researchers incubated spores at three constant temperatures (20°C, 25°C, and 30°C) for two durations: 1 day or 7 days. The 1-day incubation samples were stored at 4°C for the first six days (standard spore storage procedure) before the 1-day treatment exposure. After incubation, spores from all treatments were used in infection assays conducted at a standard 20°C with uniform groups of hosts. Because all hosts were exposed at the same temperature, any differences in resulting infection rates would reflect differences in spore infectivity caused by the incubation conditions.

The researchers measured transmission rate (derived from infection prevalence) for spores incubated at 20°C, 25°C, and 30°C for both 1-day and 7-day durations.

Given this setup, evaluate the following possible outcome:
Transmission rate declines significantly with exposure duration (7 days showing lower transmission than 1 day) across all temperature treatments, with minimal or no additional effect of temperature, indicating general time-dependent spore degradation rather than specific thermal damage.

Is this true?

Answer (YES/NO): NO